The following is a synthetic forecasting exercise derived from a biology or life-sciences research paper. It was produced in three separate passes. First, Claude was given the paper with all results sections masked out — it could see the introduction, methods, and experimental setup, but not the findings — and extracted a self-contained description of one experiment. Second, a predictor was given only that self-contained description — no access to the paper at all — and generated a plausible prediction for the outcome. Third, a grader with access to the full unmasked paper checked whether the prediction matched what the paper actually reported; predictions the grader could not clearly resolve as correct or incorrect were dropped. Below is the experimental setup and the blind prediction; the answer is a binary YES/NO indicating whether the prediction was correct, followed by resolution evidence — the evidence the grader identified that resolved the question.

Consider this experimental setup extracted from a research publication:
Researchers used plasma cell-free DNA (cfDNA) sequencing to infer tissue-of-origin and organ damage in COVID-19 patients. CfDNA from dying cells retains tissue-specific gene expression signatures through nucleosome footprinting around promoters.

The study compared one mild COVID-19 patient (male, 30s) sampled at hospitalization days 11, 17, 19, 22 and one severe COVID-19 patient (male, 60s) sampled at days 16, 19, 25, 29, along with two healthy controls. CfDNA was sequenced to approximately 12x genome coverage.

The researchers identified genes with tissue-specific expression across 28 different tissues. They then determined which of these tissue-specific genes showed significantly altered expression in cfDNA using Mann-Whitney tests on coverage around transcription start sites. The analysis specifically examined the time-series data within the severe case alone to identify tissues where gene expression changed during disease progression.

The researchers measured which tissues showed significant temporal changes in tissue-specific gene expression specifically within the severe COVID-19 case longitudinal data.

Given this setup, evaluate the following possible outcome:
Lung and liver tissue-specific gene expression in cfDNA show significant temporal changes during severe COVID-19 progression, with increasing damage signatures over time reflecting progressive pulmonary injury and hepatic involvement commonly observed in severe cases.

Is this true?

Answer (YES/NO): NO